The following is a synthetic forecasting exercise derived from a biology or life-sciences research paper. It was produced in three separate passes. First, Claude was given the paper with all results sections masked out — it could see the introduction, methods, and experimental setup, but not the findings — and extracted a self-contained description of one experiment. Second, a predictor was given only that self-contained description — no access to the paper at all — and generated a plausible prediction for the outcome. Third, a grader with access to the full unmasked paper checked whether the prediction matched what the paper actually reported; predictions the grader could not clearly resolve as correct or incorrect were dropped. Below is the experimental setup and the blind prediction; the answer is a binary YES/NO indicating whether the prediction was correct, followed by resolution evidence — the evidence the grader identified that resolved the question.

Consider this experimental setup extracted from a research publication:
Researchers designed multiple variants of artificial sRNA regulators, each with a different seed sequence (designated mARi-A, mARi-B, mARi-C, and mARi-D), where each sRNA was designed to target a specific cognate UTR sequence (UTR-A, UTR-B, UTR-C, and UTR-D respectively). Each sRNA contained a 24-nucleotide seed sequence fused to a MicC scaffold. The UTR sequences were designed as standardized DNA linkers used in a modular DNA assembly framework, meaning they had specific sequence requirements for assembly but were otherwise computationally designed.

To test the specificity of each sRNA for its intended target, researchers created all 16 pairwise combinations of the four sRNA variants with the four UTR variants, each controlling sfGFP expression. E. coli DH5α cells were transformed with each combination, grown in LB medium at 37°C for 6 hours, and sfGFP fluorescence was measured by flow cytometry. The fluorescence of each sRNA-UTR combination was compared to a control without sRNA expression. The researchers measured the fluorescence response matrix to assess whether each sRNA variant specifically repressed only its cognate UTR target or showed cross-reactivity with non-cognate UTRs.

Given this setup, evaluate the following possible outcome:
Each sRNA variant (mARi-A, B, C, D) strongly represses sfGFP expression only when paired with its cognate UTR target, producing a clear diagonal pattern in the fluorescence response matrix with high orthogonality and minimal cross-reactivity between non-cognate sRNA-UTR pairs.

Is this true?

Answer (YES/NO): NO